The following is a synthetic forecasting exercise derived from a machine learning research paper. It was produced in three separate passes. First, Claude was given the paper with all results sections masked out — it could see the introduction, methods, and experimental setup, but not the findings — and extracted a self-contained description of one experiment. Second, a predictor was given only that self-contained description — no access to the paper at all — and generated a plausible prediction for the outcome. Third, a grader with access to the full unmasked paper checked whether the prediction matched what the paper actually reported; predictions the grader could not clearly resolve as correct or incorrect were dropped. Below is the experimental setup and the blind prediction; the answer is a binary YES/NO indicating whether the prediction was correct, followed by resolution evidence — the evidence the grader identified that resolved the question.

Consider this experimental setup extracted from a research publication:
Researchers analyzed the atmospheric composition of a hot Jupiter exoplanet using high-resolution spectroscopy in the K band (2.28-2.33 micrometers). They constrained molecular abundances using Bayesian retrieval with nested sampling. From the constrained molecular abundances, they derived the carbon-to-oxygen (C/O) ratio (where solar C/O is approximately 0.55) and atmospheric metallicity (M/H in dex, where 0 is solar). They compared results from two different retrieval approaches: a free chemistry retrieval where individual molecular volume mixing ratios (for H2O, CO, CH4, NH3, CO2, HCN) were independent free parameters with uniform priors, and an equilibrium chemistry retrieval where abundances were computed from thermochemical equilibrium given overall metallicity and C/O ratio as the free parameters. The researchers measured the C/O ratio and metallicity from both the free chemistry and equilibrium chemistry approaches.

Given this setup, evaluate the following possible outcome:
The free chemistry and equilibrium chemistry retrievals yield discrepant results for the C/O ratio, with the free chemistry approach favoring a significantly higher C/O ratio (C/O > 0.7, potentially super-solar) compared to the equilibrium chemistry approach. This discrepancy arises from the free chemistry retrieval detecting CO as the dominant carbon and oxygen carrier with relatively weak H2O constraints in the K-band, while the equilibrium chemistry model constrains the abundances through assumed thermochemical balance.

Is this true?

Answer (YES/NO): NO